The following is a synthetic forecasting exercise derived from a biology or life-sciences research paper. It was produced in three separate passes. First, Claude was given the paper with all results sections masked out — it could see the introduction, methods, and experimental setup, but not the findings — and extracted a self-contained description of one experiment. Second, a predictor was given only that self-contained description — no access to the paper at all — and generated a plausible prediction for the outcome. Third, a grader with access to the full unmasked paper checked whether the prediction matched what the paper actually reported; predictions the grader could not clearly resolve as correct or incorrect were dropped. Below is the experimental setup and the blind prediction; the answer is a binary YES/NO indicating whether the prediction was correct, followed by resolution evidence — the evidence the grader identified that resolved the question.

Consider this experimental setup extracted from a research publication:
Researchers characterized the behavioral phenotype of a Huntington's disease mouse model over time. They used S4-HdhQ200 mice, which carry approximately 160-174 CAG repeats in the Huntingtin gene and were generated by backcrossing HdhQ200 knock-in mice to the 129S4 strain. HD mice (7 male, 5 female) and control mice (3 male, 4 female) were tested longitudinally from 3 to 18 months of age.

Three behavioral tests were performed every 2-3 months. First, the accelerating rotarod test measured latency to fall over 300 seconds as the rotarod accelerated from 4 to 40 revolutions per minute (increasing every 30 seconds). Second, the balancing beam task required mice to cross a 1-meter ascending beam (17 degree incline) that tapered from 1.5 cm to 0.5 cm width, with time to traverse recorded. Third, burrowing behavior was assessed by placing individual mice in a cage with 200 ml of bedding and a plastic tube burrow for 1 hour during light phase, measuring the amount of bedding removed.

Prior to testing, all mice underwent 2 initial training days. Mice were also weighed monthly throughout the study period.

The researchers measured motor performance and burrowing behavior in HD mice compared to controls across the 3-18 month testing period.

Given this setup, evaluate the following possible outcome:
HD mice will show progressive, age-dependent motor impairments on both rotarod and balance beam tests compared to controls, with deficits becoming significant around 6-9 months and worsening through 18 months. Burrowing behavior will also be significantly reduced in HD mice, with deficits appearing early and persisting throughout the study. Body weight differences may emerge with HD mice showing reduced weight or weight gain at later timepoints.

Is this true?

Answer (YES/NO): NO